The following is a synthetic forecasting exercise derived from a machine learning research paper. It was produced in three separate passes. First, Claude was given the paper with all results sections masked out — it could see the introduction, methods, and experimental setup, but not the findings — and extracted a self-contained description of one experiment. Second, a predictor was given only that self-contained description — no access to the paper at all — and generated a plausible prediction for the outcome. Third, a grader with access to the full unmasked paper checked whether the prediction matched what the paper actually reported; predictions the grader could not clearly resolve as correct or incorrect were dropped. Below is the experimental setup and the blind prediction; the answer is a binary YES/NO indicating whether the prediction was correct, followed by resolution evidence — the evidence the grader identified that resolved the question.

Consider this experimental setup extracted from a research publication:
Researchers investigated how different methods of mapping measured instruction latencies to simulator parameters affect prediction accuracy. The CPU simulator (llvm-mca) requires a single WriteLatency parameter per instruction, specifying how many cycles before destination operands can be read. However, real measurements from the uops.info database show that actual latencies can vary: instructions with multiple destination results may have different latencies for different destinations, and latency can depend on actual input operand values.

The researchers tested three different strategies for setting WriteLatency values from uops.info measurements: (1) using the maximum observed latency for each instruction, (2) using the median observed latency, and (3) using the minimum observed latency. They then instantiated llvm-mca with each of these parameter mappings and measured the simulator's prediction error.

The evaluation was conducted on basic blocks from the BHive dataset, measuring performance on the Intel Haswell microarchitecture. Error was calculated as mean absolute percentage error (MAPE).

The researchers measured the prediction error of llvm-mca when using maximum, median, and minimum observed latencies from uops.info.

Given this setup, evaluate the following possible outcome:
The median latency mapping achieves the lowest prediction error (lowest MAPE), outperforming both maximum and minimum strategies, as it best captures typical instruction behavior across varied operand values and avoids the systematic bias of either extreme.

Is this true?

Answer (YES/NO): NO